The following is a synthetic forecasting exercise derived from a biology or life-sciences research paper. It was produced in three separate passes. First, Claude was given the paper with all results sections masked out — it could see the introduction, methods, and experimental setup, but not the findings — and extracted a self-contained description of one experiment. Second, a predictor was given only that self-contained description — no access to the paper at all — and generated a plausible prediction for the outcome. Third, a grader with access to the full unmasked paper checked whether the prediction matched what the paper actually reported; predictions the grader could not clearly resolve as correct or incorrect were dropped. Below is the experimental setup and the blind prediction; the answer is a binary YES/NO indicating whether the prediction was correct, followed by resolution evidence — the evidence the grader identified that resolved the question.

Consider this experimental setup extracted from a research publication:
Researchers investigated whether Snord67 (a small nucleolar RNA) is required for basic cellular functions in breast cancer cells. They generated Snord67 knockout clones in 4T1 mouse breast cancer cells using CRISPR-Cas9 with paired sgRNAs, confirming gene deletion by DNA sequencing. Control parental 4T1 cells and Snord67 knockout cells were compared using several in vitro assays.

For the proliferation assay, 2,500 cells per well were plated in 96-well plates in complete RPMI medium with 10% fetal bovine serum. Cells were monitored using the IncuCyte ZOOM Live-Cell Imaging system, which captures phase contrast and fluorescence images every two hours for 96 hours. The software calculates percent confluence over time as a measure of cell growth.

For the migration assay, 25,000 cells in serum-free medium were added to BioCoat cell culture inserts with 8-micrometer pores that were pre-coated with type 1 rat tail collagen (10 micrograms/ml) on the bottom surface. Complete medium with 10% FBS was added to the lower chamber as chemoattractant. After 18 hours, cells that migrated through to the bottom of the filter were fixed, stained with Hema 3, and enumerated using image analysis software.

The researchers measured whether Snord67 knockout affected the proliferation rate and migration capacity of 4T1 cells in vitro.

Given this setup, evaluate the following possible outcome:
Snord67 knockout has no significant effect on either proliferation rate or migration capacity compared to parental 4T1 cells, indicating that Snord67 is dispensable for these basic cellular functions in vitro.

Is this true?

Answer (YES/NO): NO